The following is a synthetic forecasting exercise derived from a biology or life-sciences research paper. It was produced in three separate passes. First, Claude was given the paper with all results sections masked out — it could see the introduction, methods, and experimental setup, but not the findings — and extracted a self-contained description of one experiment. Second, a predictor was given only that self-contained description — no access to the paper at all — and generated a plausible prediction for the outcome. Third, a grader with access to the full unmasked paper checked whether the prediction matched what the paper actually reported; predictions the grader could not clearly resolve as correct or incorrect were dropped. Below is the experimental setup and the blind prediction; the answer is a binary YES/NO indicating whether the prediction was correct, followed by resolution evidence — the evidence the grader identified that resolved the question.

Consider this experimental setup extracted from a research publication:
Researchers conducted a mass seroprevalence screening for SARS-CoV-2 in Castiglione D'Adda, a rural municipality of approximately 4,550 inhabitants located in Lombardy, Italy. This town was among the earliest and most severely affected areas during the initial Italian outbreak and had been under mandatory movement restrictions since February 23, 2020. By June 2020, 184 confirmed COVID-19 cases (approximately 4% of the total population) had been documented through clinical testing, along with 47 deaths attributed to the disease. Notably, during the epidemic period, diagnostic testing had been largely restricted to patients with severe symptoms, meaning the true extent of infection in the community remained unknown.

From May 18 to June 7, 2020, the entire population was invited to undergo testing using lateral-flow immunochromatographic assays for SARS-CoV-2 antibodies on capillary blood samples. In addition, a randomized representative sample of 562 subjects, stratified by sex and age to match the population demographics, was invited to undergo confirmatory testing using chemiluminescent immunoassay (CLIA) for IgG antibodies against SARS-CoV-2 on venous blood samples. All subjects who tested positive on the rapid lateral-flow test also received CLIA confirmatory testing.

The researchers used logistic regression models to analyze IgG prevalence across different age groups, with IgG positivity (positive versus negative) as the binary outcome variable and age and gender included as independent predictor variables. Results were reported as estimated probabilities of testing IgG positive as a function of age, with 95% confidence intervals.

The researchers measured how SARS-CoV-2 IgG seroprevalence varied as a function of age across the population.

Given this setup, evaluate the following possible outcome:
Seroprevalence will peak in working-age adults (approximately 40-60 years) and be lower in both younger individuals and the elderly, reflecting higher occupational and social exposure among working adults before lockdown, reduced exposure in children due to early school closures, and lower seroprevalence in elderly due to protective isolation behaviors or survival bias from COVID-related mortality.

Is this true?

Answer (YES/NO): NO